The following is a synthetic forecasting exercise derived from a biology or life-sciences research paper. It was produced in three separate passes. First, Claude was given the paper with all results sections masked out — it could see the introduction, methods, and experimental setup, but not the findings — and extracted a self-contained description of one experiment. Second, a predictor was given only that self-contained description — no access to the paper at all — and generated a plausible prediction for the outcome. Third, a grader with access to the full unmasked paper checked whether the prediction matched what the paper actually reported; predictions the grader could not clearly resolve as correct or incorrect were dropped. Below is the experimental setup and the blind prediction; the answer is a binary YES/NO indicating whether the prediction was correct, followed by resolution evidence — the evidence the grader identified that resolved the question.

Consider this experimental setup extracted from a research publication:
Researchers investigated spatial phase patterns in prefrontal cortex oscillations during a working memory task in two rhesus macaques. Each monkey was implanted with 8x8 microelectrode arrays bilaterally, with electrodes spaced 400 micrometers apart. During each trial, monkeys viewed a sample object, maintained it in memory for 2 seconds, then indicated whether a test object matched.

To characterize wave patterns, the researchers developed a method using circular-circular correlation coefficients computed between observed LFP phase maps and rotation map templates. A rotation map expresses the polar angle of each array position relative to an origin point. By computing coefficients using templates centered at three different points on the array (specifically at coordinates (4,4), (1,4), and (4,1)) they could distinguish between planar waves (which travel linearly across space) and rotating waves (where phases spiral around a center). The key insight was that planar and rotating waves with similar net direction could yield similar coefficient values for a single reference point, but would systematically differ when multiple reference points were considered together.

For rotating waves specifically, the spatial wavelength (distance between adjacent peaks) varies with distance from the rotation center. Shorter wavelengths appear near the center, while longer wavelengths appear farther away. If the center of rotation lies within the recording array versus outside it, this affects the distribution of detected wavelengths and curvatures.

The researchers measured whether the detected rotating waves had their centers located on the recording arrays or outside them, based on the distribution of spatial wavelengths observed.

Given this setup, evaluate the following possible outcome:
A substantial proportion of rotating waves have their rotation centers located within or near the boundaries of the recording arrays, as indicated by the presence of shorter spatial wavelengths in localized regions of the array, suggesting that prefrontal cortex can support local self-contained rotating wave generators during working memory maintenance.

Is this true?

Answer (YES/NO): NO